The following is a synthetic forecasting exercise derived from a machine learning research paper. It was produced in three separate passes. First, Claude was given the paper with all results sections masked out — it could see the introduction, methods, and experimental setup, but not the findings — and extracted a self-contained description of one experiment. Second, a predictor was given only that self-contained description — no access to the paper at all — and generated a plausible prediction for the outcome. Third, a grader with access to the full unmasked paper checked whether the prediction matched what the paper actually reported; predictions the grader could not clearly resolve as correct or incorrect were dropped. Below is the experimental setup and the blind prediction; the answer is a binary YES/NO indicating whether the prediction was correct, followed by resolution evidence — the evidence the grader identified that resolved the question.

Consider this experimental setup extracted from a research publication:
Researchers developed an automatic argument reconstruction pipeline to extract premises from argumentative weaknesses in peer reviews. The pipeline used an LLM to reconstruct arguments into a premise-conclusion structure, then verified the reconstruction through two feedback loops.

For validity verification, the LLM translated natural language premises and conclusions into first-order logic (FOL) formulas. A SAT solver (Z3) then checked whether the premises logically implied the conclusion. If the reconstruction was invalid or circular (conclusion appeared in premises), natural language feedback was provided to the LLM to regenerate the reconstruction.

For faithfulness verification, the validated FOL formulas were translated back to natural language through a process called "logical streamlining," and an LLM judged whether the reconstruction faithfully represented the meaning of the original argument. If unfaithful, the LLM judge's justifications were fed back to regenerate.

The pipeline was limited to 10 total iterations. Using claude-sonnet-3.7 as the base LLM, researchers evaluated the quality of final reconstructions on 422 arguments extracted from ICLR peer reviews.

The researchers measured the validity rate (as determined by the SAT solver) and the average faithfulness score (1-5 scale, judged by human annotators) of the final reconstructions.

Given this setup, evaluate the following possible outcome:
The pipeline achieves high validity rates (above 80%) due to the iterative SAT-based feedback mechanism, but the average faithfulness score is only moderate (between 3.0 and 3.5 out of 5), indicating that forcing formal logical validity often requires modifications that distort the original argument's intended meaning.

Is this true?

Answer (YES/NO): NO